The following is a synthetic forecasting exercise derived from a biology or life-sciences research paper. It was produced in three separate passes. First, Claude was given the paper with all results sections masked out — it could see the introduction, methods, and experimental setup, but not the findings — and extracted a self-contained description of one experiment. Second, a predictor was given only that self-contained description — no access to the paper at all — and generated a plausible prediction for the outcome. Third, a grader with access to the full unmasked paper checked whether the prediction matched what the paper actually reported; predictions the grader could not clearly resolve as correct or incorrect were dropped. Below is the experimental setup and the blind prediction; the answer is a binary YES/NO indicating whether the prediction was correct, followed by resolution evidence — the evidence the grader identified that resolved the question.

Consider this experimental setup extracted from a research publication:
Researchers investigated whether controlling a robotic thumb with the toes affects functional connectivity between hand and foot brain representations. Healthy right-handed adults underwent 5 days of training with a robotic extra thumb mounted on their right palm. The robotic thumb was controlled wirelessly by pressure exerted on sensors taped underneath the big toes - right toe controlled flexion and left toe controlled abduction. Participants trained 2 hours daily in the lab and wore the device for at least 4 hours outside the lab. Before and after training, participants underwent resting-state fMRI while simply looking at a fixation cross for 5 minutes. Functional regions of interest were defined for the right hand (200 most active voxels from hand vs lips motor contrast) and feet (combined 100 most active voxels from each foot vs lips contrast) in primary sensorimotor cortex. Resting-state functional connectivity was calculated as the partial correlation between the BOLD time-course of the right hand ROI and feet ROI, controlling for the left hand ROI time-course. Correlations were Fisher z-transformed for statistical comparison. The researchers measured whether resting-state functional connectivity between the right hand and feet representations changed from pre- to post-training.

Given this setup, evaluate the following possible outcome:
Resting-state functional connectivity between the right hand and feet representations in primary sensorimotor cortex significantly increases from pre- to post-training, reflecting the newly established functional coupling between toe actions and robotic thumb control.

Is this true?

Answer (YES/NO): NO